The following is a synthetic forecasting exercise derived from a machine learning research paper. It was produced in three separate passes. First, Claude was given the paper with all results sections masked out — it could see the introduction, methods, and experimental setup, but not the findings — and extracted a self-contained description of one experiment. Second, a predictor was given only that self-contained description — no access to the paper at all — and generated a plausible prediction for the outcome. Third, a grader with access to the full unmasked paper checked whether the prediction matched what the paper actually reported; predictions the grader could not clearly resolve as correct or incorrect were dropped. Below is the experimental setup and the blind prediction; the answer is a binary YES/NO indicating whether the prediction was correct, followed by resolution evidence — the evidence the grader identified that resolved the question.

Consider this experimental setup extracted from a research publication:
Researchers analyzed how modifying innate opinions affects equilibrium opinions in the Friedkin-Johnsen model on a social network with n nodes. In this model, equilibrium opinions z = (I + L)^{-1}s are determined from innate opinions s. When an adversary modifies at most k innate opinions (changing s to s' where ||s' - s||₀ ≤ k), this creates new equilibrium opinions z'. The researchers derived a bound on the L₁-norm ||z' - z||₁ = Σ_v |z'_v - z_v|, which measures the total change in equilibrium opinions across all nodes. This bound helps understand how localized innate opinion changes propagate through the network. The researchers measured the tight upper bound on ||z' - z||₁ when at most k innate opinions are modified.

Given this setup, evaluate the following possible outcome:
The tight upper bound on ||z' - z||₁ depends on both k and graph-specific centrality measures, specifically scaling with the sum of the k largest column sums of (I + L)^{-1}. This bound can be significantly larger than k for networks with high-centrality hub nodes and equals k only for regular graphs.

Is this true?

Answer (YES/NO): NO